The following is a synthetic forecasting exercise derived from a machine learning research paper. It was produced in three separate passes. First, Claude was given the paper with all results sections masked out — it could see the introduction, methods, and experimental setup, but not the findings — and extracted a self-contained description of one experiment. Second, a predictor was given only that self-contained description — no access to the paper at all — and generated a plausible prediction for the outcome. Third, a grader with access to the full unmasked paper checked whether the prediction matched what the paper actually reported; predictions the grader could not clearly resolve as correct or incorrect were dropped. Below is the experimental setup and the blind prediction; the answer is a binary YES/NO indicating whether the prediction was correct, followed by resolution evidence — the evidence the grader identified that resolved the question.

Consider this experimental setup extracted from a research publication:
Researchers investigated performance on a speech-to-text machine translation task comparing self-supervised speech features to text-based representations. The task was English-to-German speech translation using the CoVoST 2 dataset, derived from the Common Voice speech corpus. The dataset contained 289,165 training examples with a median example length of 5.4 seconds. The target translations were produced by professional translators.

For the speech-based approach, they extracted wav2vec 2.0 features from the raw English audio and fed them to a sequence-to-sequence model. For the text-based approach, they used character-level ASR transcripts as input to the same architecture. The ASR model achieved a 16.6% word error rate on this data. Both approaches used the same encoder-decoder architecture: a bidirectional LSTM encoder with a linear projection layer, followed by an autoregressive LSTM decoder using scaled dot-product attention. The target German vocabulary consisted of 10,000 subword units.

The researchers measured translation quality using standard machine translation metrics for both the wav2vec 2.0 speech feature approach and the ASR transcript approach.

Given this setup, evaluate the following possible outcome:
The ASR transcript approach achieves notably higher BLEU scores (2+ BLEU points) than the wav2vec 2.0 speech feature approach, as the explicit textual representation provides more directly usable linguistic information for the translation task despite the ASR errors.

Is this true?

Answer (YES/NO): YES